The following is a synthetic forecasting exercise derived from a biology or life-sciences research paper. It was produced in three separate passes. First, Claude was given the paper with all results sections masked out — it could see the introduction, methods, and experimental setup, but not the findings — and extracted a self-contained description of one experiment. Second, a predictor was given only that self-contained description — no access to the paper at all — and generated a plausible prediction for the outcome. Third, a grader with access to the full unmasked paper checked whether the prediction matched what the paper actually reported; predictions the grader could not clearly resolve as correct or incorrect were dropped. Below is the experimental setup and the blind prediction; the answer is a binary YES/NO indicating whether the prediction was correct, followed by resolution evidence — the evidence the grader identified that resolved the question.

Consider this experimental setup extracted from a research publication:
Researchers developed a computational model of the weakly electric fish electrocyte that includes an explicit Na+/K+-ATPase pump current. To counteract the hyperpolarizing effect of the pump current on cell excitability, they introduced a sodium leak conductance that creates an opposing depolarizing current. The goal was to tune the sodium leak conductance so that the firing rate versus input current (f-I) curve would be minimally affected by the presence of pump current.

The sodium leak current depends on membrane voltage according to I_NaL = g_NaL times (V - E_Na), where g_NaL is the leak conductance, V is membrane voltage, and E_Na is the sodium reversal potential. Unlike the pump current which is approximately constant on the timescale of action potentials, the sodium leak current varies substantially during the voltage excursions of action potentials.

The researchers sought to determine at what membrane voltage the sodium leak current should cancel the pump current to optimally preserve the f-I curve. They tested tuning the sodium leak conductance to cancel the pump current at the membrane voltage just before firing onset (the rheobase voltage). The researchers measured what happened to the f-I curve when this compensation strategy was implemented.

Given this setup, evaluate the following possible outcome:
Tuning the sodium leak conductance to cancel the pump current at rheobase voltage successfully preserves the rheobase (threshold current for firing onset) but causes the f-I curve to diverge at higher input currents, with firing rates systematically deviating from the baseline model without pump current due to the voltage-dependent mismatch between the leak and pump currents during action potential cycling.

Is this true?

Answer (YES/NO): NO